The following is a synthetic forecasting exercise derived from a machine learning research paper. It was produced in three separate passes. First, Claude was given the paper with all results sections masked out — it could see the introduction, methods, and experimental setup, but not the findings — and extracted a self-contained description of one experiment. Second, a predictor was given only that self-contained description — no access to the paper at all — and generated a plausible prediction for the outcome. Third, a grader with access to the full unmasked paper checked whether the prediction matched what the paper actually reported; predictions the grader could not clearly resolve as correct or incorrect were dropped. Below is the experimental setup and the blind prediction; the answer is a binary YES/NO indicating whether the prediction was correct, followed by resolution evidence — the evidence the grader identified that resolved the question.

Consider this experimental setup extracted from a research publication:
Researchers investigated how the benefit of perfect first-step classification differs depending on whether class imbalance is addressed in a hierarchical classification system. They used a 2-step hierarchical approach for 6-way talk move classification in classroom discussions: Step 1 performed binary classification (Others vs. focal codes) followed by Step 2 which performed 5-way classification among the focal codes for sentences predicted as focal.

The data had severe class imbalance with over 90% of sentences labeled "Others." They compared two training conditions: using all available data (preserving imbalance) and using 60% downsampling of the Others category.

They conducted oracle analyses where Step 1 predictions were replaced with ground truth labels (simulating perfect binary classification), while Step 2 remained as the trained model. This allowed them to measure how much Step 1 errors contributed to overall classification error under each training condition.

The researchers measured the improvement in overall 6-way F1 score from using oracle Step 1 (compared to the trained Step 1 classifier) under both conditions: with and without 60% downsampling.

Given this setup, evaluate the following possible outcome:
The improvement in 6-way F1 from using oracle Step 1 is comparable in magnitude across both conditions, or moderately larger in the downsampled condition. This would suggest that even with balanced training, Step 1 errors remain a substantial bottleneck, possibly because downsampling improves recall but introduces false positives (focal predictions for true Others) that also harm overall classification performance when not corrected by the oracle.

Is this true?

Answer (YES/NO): NO